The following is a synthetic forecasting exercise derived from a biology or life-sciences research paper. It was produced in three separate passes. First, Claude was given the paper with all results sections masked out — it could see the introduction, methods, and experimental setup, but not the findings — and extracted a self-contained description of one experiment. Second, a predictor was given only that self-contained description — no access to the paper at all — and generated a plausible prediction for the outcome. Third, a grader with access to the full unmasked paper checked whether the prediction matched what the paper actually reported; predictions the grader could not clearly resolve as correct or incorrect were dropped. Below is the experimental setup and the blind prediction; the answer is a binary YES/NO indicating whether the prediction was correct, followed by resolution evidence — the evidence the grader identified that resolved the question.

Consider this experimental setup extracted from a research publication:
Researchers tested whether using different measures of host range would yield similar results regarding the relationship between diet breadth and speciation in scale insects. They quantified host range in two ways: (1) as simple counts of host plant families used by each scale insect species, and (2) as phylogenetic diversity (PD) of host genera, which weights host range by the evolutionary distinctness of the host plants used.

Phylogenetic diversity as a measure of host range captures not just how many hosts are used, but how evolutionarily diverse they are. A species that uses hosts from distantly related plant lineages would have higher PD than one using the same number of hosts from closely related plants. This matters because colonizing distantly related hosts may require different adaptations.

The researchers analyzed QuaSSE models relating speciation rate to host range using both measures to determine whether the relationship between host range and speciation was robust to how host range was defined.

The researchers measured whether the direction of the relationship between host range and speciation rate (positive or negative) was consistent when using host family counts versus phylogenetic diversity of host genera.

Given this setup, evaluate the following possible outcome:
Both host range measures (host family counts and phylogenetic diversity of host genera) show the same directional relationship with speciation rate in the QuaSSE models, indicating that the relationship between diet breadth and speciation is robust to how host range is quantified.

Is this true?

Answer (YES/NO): YES